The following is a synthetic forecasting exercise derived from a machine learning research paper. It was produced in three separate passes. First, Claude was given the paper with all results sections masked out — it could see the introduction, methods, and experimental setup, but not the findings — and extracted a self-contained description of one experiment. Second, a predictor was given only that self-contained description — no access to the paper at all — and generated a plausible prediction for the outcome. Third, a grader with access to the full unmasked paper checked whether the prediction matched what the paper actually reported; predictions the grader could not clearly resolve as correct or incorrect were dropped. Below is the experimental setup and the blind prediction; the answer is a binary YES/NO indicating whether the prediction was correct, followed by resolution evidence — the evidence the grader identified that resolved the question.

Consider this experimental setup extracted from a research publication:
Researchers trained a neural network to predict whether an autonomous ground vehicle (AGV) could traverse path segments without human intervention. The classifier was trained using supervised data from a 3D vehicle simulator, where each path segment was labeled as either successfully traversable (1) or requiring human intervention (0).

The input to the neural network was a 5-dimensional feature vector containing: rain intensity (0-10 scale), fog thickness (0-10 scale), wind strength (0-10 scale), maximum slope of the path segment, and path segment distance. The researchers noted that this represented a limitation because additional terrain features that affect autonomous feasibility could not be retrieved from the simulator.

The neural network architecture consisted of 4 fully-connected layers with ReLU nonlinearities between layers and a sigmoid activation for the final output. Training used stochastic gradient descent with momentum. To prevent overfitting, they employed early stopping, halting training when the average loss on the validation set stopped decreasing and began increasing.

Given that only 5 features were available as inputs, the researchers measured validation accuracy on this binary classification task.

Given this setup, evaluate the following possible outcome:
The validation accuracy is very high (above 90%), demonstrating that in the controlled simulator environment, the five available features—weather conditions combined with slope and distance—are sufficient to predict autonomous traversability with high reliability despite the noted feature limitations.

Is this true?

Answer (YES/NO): NO